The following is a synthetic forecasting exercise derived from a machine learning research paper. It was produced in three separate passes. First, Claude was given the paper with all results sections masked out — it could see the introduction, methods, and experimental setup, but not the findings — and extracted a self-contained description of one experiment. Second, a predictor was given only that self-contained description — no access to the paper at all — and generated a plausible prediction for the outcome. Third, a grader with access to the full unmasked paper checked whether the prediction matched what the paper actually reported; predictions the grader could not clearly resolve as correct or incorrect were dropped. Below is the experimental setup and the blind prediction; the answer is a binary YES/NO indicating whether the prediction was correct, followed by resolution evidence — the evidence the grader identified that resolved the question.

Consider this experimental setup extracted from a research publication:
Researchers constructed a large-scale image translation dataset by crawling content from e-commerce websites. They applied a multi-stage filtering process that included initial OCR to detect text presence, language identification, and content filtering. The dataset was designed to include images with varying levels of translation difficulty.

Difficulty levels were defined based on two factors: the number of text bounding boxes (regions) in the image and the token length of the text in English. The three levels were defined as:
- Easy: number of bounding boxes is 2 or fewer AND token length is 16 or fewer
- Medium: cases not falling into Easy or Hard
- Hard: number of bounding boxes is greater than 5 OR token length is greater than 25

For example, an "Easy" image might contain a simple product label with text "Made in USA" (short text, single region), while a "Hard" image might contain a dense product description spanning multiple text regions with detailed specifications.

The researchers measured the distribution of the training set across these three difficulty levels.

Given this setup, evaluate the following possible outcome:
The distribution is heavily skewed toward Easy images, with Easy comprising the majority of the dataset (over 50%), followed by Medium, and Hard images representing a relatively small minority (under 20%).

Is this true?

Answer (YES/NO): NO